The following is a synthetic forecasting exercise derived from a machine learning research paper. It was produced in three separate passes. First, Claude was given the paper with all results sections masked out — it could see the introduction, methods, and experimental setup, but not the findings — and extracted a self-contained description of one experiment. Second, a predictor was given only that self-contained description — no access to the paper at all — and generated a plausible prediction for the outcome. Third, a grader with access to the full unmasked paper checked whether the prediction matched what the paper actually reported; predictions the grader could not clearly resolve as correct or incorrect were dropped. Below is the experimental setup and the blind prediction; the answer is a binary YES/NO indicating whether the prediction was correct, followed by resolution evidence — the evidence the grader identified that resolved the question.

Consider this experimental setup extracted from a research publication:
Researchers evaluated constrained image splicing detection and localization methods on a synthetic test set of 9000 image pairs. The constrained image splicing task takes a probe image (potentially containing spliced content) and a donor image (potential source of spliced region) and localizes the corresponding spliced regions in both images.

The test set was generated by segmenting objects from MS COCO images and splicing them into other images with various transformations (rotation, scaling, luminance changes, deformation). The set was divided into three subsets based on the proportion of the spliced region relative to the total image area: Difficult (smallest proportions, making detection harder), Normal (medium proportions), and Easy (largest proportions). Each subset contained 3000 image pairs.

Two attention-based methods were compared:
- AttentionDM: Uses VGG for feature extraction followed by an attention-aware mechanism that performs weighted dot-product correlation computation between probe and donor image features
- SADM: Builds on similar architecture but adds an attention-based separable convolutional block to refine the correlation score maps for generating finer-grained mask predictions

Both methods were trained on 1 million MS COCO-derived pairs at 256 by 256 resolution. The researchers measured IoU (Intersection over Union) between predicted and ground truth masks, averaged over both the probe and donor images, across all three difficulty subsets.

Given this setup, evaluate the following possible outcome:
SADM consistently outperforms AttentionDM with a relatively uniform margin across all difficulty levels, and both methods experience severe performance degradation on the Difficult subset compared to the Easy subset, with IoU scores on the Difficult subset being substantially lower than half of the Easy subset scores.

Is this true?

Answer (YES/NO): NO